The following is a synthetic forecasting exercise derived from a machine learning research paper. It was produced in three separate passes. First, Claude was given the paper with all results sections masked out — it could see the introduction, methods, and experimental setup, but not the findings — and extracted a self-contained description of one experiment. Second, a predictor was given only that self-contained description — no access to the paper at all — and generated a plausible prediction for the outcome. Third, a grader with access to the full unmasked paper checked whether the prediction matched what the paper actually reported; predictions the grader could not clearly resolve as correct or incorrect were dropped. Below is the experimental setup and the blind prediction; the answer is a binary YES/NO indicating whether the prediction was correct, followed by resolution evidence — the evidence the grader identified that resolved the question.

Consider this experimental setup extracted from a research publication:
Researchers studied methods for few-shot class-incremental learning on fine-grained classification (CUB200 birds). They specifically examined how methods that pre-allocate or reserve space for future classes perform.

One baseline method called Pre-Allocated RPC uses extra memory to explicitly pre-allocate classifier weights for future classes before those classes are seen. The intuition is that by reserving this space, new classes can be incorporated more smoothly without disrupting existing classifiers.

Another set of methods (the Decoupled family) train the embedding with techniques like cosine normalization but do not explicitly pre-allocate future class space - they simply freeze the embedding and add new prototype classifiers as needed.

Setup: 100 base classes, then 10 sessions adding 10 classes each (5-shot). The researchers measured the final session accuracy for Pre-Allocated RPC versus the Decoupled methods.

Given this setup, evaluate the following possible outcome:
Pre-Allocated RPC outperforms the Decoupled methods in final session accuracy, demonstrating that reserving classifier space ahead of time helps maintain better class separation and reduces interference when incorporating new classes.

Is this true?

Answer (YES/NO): NO